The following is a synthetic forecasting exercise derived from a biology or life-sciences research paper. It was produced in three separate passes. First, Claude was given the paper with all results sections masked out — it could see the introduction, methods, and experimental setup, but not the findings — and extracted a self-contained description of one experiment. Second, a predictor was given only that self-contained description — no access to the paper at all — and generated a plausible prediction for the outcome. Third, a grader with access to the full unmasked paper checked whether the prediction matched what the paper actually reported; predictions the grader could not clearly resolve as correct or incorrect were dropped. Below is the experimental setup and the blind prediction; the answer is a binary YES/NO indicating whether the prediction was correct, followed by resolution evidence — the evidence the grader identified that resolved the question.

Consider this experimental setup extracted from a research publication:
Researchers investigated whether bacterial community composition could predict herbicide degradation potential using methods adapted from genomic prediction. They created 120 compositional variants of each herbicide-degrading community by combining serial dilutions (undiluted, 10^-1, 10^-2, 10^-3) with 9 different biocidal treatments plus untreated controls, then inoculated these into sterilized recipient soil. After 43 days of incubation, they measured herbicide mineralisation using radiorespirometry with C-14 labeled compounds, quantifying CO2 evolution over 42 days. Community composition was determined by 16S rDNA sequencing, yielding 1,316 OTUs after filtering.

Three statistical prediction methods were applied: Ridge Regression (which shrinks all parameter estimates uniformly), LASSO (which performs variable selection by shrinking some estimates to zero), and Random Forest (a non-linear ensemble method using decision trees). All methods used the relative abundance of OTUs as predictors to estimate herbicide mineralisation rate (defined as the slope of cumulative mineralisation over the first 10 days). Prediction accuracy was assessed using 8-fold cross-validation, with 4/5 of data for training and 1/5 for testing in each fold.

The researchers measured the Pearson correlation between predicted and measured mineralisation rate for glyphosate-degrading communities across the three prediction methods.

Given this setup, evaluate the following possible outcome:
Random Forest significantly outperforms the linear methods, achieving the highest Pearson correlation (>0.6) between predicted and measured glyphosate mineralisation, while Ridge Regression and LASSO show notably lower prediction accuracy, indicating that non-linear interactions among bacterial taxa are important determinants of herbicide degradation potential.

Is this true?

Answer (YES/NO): NO